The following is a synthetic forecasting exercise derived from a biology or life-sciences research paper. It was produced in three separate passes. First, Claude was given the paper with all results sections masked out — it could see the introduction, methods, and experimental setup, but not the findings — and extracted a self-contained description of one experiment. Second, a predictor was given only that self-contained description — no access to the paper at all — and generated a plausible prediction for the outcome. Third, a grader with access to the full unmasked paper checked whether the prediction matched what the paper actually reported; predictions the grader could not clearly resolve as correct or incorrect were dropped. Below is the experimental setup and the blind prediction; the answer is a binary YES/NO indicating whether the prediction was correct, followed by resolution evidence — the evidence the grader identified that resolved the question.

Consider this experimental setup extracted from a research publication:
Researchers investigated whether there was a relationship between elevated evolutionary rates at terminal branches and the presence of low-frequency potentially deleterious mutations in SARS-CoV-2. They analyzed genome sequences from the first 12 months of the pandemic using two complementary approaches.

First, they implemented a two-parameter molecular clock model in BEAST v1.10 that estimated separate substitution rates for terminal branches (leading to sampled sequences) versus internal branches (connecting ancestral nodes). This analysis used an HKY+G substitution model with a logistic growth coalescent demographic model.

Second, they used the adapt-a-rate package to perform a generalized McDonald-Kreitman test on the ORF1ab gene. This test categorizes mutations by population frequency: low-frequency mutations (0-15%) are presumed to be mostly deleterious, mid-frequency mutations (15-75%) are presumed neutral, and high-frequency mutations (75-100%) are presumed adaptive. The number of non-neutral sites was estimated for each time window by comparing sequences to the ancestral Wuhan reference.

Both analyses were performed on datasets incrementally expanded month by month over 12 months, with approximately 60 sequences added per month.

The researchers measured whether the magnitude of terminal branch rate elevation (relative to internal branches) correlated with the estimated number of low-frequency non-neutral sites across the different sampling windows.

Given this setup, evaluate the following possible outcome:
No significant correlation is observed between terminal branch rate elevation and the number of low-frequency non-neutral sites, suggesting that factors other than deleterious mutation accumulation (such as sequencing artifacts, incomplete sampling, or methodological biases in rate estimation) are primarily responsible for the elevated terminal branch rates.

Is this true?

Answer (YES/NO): NO